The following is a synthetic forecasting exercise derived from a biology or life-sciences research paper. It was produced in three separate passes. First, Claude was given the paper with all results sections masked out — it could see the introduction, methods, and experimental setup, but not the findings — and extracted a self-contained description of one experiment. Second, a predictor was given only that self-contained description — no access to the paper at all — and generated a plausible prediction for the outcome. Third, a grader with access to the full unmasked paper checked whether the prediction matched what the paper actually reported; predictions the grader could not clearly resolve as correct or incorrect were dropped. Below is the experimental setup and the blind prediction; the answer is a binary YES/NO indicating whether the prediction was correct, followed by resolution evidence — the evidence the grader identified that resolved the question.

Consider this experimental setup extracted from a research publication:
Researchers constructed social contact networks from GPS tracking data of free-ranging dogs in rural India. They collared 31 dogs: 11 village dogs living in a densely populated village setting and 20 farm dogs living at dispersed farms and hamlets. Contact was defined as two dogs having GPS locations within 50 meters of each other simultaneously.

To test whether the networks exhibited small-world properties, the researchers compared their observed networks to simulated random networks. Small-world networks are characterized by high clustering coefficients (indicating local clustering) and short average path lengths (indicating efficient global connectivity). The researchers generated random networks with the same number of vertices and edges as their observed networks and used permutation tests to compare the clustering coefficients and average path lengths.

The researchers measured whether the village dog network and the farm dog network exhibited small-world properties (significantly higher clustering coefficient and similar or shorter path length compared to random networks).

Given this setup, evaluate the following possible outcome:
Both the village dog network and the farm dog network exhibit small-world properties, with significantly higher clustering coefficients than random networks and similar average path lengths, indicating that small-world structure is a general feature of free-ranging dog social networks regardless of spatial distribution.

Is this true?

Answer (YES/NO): NO